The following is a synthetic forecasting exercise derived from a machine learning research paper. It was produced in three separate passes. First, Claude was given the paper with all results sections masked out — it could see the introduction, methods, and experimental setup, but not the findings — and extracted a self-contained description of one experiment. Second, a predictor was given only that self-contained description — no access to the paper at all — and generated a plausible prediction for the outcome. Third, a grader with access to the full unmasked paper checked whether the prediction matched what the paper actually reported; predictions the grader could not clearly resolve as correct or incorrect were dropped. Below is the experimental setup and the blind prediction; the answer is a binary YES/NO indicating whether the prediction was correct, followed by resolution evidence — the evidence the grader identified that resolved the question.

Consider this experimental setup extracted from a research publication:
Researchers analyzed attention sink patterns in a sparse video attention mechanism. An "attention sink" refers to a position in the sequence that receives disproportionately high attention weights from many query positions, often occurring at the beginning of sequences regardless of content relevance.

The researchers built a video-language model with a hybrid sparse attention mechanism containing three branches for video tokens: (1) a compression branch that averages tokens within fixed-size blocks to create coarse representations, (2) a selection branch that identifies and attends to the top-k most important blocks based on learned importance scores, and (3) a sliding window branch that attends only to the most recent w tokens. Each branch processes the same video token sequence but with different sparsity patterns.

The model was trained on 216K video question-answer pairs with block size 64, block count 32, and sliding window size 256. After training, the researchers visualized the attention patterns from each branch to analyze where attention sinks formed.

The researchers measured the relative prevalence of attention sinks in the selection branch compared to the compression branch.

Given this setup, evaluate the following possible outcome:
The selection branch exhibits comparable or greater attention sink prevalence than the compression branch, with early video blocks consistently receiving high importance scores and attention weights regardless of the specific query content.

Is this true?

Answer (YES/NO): NO